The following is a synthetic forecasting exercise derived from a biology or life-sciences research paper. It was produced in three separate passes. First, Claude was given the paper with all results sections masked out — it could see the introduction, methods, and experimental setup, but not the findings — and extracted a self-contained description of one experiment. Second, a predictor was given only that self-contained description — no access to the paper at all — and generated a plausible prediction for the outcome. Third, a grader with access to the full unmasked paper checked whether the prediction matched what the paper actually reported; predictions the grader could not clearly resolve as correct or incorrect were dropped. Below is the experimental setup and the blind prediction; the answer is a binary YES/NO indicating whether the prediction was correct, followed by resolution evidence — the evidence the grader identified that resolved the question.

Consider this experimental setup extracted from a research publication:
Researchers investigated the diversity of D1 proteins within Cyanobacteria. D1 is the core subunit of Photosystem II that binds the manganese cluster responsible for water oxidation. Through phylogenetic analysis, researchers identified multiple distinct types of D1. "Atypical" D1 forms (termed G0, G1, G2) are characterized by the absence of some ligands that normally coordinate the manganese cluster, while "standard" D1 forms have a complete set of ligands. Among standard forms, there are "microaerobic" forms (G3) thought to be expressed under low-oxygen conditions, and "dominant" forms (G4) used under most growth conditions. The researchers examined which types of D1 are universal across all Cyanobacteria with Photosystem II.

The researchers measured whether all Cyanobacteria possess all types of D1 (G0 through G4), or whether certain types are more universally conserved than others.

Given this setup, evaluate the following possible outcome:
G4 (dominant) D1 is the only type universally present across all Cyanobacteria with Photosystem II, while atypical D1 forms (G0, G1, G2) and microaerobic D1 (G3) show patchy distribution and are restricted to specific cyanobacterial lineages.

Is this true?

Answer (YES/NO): YES